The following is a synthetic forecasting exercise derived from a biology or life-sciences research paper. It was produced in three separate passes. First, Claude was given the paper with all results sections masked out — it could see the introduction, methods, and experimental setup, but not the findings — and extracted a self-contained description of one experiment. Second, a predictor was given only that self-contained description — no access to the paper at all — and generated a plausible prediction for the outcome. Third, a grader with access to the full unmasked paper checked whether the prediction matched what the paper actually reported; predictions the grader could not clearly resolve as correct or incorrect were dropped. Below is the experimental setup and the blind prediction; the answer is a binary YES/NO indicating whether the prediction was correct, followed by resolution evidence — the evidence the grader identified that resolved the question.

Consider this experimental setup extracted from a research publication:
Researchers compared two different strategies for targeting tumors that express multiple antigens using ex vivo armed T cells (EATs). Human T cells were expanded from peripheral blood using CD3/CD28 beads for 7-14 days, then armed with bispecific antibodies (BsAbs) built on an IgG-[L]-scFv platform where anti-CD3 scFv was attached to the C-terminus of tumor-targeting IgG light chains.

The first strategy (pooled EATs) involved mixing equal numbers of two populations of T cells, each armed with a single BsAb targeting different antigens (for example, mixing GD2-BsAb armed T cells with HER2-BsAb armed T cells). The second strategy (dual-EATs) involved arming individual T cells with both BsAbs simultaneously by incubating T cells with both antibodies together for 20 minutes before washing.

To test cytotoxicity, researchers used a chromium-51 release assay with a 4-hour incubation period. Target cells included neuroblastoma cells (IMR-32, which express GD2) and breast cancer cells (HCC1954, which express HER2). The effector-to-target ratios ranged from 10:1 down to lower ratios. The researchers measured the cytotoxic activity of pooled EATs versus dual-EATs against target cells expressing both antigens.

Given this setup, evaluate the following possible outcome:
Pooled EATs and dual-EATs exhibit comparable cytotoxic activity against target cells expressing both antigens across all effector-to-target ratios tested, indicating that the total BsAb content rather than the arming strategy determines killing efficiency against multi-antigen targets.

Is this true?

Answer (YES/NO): NO